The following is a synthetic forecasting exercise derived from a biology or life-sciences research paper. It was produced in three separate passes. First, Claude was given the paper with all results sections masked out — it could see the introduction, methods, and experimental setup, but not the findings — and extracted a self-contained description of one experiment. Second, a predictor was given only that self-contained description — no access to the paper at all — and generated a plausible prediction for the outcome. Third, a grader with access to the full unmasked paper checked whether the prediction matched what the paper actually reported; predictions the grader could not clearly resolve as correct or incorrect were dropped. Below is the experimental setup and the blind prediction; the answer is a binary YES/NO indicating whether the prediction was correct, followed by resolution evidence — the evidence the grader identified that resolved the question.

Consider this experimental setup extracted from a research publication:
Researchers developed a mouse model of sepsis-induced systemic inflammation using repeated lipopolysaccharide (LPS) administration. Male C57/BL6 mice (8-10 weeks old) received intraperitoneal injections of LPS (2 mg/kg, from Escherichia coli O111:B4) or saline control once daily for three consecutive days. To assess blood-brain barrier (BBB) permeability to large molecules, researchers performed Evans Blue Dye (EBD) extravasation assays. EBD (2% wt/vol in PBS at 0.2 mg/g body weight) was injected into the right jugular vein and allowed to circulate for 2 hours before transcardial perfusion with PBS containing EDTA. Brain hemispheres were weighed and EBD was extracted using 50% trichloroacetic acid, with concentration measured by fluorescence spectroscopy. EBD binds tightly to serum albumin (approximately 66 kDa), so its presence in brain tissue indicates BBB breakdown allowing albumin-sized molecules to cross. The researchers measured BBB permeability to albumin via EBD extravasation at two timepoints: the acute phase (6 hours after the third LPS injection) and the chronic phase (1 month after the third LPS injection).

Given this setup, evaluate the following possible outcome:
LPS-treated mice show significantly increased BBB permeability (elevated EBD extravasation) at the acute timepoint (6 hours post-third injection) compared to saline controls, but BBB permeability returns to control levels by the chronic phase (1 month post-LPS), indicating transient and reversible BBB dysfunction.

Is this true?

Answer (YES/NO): YES